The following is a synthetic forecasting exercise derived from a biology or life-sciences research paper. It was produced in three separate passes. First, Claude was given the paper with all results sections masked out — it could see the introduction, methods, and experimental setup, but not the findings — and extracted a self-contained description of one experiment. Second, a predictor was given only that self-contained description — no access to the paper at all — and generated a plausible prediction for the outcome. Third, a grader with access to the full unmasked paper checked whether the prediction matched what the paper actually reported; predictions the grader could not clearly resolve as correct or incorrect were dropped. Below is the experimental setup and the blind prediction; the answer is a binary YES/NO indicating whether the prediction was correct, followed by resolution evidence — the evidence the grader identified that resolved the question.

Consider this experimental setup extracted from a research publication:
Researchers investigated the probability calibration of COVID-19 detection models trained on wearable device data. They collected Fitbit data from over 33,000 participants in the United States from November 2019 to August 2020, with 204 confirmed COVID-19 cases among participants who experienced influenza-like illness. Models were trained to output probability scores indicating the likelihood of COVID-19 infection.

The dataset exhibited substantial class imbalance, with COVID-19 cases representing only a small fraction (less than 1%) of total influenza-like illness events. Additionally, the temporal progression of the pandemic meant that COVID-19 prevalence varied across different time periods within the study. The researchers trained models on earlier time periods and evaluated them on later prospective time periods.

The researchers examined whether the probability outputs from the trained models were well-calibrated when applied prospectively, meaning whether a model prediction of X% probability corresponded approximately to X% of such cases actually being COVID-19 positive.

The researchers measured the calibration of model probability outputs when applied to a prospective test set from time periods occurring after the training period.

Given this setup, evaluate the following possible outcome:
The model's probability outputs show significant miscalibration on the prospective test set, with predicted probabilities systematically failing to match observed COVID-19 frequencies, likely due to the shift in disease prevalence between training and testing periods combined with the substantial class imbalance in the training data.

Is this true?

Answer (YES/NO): YES